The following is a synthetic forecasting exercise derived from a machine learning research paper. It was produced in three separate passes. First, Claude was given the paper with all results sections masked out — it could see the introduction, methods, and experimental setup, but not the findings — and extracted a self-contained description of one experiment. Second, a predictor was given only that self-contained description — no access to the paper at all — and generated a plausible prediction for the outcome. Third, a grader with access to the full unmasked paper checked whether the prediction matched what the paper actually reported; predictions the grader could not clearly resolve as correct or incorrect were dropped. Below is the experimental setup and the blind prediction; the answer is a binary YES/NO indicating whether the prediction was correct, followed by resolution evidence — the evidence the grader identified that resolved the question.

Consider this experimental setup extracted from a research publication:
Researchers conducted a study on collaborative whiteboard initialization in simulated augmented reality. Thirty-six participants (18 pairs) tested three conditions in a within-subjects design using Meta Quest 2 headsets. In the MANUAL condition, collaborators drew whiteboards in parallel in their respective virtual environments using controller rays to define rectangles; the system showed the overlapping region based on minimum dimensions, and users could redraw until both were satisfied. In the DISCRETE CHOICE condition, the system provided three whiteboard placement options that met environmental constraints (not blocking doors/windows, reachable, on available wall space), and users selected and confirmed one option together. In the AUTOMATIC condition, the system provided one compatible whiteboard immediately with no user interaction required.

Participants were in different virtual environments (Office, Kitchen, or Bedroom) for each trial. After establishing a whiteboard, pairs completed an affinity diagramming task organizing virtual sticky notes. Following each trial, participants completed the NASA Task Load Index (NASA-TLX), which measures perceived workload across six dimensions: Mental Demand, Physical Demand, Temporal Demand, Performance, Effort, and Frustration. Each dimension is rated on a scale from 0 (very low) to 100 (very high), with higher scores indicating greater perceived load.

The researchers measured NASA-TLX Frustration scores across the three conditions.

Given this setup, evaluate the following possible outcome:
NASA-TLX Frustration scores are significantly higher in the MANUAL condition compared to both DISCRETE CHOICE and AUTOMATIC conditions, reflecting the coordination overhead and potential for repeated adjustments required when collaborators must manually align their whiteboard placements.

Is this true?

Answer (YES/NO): NO